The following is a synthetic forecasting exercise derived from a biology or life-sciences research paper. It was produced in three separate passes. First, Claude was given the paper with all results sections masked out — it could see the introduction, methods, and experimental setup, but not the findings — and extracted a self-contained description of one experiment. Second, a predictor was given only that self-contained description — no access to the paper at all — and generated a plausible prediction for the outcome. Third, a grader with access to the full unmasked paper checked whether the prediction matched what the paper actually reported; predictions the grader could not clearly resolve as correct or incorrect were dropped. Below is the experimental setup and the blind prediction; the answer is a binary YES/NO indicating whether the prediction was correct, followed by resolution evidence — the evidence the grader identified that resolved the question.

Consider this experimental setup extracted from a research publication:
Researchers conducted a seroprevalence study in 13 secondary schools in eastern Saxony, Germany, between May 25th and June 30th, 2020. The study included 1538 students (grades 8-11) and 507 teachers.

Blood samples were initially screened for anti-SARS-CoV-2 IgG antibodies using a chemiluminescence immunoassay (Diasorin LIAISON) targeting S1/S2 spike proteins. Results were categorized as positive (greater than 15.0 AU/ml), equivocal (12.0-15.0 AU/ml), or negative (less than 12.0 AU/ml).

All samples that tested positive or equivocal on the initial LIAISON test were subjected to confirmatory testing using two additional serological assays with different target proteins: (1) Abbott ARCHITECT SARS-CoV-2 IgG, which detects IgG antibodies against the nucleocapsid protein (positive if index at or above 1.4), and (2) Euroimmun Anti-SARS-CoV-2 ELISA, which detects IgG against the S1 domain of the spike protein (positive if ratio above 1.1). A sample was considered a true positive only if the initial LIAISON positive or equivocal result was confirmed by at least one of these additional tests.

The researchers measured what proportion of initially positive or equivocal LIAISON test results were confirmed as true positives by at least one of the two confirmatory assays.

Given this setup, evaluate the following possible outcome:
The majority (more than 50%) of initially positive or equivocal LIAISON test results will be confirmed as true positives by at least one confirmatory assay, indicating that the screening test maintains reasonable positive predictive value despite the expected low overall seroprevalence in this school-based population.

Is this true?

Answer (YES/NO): NO